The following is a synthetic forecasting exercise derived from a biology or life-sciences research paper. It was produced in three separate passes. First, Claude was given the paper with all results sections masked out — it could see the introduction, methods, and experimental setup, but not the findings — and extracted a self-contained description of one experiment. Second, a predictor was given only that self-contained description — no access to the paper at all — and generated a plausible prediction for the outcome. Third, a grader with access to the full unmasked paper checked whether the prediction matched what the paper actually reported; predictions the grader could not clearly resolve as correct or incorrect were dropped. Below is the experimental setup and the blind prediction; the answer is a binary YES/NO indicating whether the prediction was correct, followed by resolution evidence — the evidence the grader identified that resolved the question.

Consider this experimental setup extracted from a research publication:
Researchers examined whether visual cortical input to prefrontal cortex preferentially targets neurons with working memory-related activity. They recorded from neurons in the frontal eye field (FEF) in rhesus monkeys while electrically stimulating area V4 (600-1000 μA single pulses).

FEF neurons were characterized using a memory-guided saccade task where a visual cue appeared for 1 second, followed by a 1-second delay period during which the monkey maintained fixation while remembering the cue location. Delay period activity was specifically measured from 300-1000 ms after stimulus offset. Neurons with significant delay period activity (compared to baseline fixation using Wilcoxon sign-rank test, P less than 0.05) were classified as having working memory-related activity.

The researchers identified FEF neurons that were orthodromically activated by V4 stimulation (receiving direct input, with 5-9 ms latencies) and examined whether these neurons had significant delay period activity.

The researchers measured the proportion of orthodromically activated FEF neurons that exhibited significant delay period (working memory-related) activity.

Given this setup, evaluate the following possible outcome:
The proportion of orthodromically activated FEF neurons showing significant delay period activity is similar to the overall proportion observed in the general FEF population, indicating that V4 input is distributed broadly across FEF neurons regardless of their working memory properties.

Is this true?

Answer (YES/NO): YES